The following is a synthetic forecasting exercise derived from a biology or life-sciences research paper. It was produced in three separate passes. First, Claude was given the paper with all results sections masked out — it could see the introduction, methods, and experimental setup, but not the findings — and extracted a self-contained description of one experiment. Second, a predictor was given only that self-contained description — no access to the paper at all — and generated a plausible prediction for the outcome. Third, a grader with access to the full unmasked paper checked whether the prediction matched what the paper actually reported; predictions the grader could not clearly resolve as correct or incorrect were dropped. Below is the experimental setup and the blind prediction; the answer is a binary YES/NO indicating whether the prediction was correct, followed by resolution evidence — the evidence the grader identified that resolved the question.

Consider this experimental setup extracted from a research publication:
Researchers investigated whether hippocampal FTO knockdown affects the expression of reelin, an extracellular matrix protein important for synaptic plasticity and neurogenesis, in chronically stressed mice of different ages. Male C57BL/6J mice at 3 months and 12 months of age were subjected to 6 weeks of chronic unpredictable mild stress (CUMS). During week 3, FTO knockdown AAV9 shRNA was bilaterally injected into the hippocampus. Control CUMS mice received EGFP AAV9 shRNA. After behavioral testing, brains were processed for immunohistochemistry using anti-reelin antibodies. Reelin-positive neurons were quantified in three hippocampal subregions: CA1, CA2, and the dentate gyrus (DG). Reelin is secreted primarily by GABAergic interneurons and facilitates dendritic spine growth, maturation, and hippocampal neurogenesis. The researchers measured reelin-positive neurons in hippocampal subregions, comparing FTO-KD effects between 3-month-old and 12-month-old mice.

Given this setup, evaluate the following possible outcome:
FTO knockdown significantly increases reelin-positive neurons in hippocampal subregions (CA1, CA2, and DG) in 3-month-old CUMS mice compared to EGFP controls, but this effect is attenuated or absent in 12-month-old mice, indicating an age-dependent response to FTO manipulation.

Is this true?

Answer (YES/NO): NO